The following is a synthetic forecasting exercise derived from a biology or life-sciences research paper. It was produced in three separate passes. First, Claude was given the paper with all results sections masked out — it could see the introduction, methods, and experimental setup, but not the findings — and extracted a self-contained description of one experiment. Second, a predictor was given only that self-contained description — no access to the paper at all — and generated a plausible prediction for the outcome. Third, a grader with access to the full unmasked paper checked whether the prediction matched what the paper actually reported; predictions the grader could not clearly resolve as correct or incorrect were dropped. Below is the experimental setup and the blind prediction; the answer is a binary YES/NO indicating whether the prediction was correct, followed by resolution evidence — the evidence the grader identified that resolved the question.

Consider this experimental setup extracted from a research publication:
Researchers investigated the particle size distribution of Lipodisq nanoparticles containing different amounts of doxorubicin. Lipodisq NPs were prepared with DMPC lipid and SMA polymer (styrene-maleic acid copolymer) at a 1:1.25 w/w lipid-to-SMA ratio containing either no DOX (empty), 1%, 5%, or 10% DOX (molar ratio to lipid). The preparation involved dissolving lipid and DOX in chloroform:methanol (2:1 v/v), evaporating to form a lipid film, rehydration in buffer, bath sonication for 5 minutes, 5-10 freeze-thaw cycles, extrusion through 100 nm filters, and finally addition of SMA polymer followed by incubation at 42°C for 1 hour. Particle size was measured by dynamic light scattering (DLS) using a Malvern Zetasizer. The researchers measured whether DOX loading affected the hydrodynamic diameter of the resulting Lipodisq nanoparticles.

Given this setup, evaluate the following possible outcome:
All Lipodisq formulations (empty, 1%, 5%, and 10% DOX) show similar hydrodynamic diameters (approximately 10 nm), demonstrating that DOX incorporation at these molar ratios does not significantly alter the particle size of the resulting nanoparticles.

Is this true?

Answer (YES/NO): YES